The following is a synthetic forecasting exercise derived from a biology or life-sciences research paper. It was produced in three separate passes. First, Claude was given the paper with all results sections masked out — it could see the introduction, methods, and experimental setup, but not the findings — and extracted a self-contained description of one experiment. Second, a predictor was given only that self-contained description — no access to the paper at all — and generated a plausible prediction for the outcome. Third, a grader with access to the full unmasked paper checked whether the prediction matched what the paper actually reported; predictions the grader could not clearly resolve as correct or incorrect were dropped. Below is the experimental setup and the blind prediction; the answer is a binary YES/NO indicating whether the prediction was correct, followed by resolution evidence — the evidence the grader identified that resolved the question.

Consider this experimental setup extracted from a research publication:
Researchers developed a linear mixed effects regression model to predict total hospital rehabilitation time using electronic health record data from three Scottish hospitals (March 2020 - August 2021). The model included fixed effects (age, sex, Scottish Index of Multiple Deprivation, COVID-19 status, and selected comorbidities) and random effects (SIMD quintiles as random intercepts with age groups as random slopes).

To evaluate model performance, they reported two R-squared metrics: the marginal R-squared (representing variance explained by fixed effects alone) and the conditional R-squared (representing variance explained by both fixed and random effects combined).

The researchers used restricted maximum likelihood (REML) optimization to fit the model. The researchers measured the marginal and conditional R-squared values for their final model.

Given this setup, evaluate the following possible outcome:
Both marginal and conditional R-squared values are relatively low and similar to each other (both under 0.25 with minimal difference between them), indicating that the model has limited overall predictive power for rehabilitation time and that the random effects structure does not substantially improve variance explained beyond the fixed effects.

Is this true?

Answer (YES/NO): NO